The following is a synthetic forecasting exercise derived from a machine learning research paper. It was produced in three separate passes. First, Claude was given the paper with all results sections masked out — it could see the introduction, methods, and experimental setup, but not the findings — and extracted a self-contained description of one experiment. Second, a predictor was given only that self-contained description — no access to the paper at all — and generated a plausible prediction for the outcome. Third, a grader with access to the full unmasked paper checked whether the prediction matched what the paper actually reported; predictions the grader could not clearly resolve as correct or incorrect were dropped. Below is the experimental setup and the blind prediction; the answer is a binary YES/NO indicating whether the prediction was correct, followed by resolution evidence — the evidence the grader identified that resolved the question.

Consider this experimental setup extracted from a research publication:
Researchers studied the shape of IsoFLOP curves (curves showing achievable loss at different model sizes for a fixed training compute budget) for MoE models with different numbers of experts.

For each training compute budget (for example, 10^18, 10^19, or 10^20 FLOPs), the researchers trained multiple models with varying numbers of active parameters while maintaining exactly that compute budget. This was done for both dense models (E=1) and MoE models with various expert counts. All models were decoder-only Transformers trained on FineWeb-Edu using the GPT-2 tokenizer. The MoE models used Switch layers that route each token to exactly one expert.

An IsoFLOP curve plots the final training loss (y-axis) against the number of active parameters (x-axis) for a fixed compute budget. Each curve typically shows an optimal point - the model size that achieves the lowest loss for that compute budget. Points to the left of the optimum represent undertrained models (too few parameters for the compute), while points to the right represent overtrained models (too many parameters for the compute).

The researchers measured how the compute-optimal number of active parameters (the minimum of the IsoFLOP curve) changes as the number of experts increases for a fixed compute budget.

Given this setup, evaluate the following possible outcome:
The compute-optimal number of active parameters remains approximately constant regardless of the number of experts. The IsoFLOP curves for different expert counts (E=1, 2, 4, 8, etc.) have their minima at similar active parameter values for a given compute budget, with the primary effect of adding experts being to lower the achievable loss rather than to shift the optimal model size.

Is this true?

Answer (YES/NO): NO